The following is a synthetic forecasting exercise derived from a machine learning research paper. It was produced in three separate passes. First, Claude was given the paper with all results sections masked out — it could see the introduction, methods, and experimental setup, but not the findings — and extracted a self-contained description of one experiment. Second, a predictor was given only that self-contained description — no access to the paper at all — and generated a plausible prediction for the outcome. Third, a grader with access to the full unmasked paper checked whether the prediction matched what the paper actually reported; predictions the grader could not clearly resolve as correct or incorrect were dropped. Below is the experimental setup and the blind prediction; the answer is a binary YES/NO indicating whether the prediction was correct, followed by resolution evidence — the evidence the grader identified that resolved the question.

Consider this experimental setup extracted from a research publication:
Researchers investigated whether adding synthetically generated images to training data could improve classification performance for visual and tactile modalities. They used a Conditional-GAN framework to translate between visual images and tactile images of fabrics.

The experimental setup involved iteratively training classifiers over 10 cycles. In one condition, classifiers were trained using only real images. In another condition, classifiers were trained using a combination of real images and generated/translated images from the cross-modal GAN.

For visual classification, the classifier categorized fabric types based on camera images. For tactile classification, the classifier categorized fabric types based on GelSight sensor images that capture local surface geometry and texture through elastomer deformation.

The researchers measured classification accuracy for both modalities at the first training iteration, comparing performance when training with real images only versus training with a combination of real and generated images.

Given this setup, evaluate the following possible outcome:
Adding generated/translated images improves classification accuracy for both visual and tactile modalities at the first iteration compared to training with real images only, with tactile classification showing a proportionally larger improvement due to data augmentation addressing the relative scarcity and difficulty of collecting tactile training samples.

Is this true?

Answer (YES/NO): YES